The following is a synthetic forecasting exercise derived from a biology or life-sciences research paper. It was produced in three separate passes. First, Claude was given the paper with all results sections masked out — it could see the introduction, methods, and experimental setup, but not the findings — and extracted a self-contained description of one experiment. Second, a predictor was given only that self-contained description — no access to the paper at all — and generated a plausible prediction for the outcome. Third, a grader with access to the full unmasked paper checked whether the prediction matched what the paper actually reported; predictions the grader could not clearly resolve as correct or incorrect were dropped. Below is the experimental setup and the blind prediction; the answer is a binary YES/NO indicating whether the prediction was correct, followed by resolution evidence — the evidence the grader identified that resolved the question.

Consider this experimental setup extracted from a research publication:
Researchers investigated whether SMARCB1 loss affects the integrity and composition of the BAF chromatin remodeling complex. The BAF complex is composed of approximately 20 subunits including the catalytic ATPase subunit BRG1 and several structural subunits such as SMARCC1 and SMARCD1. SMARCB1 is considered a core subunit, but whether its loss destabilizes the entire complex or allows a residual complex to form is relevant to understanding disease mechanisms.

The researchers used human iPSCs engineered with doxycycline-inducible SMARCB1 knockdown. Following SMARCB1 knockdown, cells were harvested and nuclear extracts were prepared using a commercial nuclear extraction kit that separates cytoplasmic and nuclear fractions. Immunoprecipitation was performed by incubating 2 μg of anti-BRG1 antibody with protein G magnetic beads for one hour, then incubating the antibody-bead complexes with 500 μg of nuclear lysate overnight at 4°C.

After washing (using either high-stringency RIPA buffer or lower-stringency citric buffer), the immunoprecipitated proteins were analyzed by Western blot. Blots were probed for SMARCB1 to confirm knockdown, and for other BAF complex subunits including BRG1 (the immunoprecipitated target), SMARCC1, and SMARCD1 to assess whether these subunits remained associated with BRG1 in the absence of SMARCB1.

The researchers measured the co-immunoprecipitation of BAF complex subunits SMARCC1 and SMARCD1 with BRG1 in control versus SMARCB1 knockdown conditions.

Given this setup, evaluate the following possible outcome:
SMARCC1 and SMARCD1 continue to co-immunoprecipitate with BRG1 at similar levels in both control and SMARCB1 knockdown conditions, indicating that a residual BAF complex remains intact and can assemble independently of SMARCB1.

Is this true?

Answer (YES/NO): NO